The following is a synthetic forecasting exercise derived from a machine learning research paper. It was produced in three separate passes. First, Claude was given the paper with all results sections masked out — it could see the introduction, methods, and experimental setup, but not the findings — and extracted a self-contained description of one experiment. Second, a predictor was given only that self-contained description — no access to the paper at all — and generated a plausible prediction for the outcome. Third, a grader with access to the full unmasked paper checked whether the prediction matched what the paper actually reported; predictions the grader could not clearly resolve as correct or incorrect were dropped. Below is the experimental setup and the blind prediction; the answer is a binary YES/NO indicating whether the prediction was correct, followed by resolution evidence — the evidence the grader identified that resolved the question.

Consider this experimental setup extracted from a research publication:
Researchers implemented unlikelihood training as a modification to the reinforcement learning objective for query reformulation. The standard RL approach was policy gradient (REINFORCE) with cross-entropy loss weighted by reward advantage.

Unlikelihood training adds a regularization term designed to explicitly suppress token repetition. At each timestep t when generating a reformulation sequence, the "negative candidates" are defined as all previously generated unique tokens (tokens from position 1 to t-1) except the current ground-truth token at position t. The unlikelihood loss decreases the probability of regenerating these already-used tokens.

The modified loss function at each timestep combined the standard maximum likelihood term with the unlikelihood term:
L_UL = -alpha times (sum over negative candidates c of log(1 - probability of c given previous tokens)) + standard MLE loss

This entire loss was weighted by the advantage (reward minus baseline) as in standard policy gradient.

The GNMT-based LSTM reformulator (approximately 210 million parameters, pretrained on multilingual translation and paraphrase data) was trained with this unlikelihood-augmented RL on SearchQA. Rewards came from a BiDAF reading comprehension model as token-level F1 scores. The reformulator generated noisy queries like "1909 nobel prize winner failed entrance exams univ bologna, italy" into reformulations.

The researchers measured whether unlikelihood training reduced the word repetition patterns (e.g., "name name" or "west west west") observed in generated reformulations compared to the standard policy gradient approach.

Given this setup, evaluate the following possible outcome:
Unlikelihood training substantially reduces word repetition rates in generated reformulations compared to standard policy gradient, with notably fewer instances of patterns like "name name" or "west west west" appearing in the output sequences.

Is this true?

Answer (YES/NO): NO